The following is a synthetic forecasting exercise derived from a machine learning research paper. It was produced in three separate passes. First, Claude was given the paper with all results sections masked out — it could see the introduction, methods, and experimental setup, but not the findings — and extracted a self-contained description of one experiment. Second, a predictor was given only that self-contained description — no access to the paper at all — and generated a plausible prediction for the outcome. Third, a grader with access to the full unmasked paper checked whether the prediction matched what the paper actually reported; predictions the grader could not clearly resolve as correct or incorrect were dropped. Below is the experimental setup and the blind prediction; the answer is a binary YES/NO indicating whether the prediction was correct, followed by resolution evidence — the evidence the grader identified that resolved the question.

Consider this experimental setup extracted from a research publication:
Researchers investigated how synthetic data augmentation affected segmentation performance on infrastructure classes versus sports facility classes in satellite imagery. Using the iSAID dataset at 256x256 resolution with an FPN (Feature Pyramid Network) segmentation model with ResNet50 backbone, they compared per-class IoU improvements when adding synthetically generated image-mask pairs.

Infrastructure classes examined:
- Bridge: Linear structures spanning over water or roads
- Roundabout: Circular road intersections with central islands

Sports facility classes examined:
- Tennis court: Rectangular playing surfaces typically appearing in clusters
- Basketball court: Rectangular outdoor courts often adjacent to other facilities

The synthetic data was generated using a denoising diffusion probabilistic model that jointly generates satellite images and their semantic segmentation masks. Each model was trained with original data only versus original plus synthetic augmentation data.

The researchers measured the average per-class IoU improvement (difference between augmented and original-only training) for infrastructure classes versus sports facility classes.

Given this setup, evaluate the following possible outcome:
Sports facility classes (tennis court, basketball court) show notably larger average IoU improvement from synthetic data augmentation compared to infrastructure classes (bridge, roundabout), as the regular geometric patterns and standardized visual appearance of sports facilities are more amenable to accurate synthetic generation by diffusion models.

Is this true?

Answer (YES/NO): NO